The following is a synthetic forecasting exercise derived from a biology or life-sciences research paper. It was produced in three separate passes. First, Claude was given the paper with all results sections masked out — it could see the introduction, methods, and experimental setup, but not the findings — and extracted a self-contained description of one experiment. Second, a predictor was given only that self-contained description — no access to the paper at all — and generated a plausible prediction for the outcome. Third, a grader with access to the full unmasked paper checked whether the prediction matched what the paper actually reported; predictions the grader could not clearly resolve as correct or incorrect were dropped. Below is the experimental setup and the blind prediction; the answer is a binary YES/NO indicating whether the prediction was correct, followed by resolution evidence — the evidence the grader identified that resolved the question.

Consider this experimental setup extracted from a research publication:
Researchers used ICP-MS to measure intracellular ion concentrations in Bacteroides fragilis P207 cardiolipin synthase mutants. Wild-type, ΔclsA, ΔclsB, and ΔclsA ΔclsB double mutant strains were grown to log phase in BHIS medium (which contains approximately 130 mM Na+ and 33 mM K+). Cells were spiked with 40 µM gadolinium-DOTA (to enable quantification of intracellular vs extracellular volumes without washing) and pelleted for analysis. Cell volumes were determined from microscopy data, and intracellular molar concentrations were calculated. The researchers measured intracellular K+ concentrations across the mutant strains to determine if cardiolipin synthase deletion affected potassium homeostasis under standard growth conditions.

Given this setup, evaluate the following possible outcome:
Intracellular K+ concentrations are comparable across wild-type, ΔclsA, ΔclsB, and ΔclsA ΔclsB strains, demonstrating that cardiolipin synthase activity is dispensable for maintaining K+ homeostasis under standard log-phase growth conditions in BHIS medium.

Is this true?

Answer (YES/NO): YES